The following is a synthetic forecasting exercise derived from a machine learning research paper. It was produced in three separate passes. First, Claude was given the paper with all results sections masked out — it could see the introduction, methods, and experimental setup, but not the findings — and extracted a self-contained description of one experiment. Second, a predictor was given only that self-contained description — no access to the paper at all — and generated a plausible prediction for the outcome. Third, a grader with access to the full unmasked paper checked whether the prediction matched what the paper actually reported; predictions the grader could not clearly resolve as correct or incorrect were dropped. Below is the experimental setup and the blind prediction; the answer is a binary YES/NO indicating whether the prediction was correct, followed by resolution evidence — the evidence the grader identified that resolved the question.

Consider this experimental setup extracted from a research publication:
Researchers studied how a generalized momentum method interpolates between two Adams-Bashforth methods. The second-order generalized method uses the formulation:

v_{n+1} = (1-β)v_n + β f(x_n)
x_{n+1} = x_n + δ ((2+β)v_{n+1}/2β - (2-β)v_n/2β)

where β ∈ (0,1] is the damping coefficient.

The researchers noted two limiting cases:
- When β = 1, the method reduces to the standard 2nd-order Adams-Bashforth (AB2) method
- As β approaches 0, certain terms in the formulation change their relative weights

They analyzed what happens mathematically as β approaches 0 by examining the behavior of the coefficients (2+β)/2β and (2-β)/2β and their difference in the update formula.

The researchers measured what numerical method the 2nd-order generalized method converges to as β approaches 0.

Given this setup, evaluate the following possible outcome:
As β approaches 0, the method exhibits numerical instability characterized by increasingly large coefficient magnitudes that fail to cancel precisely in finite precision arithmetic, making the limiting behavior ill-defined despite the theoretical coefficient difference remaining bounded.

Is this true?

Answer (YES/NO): NO